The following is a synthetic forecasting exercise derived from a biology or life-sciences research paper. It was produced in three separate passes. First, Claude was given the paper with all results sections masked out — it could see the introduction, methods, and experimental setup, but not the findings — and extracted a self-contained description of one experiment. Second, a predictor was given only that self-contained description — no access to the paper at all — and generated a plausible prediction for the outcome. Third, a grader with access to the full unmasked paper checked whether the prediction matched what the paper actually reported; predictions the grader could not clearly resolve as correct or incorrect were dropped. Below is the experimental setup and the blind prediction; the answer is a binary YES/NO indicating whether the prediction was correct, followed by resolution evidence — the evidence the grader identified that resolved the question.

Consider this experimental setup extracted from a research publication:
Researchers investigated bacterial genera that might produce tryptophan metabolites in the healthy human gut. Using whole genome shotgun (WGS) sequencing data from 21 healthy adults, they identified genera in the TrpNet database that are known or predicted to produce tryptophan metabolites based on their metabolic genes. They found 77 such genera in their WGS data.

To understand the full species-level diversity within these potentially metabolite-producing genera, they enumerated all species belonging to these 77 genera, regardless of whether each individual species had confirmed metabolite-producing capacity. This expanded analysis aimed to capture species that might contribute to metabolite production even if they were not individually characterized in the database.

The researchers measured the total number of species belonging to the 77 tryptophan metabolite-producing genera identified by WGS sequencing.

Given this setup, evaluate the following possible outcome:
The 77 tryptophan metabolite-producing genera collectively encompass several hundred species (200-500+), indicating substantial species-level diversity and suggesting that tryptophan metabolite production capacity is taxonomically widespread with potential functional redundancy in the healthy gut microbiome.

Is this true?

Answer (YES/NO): NO